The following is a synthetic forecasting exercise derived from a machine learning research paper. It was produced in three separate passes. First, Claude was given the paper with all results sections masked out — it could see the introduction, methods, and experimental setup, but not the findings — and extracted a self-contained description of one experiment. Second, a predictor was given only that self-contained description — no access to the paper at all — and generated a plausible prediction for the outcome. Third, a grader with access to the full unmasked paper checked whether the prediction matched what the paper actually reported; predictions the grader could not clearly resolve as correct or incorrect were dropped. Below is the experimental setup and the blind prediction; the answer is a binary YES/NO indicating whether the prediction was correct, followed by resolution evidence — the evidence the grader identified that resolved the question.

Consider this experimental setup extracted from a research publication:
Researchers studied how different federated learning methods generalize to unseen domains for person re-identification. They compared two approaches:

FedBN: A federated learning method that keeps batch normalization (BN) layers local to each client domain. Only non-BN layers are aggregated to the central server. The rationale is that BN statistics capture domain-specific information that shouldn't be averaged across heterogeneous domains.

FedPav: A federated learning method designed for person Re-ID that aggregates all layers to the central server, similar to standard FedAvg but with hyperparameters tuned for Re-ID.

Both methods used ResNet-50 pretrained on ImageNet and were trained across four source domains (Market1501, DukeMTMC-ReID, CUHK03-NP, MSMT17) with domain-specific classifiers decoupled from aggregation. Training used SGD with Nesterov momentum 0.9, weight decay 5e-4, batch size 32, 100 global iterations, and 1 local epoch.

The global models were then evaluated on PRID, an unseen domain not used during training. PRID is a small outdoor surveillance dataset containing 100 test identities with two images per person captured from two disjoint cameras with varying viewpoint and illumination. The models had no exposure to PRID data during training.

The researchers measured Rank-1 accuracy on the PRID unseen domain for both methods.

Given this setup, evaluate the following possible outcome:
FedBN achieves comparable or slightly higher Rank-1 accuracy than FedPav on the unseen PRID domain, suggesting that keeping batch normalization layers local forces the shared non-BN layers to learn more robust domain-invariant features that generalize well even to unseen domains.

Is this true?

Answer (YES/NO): NO